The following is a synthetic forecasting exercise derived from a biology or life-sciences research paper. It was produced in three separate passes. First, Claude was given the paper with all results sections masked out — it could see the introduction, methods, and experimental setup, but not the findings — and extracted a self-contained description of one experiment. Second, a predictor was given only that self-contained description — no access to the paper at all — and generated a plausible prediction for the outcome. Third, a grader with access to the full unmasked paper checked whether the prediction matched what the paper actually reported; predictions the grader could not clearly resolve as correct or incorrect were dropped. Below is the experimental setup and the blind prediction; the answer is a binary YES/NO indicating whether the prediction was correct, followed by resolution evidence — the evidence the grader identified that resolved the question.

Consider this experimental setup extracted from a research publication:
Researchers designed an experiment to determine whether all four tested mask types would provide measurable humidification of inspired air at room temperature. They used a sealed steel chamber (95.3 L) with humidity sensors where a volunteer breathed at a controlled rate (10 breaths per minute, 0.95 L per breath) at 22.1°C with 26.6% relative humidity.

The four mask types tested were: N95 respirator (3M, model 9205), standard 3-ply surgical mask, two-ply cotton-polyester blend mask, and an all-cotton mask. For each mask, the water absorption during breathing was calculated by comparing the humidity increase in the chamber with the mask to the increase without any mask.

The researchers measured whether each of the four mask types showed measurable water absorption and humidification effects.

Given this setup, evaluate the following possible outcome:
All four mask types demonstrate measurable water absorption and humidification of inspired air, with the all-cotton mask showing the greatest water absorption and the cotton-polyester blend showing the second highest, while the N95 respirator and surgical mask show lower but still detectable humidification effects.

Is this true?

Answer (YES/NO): NO